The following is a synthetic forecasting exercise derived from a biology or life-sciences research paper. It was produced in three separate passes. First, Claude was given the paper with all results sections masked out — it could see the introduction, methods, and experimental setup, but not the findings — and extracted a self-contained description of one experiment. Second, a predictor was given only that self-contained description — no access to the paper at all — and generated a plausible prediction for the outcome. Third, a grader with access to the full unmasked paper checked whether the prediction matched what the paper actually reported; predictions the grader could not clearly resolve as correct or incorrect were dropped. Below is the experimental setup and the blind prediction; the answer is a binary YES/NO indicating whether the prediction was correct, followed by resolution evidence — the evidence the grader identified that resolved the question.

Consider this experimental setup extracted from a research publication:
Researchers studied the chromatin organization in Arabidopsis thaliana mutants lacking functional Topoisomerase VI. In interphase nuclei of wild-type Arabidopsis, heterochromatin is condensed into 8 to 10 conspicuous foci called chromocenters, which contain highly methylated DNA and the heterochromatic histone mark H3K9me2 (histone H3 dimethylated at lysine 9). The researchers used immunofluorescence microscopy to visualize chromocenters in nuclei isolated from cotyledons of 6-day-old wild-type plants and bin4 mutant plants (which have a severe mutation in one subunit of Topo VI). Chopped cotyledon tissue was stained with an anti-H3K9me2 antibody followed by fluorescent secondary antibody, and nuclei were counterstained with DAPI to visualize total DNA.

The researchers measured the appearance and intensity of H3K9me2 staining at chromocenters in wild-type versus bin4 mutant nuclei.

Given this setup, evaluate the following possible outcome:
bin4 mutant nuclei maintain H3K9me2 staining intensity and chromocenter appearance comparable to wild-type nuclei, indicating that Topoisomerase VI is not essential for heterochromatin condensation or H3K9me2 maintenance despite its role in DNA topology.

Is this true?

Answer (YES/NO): NO